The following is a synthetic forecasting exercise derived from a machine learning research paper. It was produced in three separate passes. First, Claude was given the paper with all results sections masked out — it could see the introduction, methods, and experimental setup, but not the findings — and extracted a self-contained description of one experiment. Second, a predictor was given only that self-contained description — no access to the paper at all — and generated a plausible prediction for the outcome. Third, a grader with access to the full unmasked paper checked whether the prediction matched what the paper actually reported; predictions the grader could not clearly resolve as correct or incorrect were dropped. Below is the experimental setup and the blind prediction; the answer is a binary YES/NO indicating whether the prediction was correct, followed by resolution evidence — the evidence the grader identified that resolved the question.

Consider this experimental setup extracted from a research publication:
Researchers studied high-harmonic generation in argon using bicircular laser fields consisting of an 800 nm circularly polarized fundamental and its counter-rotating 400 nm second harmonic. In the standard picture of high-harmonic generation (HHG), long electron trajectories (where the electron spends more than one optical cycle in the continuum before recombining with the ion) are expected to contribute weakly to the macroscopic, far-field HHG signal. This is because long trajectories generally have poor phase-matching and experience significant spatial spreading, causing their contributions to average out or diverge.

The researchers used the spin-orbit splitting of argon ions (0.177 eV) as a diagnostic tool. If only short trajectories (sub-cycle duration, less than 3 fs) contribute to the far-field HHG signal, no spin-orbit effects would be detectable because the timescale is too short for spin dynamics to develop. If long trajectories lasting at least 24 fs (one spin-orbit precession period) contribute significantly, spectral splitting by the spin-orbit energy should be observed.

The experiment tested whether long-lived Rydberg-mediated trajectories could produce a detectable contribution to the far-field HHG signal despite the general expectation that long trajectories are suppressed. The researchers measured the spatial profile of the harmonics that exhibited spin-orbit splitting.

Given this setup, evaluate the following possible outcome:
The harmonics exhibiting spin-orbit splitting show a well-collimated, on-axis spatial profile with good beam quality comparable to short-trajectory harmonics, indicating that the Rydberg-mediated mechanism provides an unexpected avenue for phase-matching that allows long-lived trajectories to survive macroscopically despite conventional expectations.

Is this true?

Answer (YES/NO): YES